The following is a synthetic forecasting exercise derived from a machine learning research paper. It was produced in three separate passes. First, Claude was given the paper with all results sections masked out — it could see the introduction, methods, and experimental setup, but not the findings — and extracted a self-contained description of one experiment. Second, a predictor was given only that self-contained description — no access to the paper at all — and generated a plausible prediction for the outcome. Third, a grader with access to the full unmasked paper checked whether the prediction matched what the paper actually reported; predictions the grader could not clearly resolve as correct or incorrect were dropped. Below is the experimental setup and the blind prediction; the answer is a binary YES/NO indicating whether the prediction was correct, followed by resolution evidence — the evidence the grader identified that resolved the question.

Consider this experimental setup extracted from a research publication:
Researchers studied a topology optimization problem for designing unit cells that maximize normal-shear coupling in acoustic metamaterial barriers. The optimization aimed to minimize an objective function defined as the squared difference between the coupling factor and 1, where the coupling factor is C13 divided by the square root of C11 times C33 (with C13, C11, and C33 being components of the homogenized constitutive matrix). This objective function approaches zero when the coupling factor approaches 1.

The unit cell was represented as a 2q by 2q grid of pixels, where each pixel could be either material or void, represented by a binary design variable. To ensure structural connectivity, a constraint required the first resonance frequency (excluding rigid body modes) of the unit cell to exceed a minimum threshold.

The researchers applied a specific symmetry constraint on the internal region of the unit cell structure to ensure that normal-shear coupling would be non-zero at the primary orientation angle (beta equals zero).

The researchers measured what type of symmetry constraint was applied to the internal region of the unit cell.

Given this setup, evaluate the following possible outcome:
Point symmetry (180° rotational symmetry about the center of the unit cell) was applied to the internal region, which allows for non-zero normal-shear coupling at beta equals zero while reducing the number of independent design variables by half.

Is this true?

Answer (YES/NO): NO